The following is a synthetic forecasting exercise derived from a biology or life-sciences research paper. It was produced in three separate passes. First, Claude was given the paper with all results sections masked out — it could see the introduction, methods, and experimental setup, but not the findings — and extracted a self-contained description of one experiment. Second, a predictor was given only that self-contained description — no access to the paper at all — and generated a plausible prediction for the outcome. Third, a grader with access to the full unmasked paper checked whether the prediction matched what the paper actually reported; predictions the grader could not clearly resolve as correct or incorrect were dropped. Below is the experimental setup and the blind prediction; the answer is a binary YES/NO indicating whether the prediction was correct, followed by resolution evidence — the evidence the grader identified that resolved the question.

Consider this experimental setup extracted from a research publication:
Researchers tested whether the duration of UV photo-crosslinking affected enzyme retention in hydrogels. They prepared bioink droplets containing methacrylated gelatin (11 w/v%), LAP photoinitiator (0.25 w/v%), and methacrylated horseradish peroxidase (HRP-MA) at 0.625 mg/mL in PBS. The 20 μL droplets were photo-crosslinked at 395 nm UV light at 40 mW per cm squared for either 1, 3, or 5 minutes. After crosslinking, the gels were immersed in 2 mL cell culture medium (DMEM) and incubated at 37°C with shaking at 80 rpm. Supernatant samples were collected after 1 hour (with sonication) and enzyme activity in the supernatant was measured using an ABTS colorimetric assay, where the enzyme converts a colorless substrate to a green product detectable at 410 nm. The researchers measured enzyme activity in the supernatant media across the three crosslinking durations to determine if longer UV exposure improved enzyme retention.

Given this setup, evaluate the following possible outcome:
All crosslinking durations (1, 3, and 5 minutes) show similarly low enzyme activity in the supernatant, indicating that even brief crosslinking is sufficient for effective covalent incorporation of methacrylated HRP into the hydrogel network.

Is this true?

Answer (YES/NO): NO